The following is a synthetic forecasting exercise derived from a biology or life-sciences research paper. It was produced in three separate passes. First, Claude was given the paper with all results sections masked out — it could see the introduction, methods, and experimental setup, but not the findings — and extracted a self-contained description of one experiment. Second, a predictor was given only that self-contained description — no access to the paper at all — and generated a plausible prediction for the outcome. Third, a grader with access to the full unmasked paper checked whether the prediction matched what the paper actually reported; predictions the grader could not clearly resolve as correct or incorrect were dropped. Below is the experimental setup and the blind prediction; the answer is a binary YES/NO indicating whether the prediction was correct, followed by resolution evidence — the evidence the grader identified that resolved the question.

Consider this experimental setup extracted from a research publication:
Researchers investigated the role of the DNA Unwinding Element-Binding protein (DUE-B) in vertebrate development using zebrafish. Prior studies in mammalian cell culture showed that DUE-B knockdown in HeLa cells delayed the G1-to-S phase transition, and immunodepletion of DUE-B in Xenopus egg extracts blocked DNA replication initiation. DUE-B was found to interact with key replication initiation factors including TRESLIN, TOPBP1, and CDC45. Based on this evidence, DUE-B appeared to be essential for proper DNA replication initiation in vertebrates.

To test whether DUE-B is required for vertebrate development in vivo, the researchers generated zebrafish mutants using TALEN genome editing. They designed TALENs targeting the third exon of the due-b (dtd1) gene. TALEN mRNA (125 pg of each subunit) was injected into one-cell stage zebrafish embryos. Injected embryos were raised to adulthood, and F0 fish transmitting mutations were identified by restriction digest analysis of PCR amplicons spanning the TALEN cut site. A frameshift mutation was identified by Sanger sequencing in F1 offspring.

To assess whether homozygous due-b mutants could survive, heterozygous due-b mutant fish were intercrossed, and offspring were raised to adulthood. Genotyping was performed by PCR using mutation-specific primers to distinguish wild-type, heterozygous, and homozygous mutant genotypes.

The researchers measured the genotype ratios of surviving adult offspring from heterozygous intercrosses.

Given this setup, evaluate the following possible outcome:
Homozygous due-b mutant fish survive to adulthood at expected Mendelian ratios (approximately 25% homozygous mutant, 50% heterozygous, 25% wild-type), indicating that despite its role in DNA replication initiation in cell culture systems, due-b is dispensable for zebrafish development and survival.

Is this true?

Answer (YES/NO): YES